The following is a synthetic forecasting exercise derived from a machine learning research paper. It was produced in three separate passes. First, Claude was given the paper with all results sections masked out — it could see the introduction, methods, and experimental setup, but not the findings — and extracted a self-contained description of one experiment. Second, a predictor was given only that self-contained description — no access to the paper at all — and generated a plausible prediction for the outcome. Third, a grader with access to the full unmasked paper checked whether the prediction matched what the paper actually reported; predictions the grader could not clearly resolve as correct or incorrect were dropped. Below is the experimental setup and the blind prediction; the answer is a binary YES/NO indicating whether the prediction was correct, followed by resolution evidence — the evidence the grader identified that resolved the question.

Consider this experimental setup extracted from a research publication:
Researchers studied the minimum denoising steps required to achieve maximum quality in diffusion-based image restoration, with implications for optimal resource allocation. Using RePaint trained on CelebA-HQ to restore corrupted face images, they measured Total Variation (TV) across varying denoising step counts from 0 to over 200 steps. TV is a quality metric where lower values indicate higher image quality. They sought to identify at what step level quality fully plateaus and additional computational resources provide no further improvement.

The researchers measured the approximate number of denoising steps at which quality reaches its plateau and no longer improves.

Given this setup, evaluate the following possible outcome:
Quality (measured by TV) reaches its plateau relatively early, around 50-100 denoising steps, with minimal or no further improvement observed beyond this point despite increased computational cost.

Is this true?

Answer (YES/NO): NO